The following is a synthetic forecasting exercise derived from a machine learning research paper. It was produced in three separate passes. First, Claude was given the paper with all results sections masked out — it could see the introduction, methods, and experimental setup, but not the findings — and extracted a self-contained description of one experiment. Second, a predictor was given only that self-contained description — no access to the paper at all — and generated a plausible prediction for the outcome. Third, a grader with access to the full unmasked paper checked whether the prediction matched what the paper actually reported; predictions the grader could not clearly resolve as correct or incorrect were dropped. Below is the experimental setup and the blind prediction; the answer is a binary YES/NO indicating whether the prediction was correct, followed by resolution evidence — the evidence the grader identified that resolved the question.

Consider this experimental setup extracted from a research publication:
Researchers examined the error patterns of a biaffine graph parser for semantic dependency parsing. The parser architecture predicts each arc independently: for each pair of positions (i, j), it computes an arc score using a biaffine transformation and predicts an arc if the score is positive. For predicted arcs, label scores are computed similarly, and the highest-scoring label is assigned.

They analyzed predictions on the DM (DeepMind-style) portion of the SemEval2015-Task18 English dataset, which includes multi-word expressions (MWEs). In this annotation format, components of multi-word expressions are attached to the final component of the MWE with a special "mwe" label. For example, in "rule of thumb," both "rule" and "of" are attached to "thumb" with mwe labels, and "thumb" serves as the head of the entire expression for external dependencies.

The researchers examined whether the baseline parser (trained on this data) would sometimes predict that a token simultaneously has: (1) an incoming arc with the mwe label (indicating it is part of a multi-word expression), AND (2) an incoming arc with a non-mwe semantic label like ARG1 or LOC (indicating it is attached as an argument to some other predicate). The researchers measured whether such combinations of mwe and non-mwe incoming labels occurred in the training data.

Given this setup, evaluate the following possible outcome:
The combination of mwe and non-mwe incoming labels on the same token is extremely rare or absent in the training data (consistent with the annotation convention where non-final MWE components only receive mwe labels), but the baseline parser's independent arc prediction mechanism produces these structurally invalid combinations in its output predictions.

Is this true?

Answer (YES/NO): YES